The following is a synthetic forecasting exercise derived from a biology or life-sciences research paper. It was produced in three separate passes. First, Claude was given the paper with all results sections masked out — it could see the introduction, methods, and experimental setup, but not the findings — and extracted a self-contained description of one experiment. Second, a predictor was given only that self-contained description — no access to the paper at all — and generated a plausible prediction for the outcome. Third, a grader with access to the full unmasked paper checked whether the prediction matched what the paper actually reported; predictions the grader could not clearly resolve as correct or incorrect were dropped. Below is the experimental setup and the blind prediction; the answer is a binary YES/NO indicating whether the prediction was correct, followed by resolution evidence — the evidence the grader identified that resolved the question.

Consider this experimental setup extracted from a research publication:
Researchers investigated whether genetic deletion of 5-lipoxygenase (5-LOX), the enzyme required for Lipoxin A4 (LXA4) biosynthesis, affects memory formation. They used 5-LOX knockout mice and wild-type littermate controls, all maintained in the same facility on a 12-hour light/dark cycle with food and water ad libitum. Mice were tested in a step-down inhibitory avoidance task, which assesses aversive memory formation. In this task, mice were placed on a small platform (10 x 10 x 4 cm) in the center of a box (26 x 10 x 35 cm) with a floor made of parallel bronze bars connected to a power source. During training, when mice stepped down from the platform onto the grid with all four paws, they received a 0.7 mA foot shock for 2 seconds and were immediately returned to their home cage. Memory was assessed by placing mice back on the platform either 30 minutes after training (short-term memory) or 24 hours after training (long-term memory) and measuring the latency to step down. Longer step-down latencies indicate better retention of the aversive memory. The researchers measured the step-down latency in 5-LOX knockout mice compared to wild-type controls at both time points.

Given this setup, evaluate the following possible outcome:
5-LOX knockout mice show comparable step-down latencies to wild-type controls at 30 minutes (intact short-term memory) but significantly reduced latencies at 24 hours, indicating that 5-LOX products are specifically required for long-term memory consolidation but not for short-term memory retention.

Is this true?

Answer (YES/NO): NO